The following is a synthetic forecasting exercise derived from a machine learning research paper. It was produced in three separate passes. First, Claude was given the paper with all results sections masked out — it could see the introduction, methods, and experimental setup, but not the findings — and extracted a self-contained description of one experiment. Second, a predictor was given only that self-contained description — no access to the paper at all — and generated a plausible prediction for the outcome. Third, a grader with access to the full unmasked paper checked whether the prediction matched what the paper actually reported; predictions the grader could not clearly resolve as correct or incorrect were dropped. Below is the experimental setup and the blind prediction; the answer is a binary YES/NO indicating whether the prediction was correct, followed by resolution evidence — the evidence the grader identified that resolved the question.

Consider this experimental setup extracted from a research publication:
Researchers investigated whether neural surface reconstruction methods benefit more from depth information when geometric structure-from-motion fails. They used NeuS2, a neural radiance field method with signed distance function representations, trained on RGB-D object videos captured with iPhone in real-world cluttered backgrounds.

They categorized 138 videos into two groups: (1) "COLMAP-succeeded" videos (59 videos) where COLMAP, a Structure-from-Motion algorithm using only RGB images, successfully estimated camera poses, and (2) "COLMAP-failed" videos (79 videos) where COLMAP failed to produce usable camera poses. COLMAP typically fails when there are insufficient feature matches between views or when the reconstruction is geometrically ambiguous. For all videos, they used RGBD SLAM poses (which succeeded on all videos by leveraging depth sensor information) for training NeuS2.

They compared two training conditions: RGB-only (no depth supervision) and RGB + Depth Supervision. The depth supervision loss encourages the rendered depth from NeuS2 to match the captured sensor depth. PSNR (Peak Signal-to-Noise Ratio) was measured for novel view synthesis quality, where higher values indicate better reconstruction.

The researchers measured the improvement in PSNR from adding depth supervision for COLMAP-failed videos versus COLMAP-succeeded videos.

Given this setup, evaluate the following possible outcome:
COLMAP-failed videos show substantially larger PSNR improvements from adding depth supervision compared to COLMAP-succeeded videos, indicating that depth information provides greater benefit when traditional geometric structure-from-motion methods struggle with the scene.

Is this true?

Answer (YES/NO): YES